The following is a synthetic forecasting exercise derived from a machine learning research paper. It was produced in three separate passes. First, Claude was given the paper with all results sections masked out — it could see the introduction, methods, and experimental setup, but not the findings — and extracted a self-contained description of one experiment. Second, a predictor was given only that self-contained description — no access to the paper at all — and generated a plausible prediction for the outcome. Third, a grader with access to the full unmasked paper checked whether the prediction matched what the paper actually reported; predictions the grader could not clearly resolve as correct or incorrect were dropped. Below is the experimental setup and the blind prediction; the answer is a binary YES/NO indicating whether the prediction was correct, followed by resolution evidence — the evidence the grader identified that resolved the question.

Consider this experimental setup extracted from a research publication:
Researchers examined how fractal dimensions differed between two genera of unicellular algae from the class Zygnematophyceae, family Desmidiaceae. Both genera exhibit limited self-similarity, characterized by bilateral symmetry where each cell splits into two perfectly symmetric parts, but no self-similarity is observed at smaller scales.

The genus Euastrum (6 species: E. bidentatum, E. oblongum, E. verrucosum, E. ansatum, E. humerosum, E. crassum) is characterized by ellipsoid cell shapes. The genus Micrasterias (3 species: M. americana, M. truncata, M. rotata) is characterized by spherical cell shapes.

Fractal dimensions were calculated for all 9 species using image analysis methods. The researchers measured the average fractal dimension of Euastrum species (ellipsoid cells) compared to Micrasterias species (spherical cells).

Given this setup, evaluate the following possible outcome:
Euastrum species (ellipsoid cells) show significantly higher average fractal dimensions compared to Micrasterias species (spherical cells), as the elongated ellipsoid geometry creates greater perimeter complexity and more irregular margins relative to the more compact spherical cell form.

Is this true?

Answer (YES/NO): NO